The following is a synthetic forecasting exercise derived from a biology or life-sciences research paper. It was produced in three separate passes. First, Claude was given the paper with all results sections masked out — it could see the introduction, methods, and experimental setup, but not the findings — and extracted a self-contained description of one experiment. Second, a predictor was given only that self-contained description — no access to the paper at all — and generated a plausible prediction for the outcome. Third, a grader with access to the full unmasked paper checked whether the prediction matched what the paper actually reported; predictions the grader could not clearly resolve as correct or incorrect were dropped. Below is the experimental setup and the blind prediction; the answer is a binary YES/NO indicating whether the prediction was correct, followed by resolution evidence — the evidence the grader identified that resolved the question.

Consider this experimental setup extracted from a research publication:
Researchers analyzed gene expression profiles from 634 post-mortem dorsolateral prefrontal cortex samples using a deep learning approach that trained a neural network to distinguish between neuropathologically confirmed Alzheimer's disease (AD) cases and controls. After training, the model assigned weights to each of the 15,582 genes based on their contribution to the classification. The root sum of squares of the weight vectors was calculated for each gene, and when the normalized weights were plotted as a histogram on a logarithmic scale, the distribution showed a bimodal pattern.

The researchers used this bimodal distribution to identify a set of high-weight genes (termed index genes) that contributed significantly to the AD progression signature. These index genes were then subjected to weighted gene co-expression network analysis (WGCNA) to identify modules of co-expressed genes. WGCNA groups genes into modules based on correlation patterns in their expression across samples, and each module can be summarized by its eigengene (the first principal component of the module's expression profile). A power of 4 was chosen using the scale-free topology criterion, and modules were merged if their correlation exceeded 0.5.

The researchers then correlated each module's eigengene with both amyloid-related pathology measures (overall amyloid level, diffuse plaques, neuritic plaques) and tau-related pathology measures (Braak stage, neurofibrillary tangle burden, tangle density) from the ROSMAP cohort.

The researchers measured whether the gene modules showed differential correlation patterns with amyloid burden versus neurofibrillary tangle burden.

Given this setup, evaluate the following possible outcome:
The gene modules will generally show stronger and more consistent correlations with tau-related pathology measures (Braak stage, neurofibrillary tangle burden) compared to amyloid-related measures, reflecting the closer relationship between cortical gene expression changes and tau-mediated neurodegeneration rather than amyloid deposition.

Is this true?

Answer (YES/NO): NO